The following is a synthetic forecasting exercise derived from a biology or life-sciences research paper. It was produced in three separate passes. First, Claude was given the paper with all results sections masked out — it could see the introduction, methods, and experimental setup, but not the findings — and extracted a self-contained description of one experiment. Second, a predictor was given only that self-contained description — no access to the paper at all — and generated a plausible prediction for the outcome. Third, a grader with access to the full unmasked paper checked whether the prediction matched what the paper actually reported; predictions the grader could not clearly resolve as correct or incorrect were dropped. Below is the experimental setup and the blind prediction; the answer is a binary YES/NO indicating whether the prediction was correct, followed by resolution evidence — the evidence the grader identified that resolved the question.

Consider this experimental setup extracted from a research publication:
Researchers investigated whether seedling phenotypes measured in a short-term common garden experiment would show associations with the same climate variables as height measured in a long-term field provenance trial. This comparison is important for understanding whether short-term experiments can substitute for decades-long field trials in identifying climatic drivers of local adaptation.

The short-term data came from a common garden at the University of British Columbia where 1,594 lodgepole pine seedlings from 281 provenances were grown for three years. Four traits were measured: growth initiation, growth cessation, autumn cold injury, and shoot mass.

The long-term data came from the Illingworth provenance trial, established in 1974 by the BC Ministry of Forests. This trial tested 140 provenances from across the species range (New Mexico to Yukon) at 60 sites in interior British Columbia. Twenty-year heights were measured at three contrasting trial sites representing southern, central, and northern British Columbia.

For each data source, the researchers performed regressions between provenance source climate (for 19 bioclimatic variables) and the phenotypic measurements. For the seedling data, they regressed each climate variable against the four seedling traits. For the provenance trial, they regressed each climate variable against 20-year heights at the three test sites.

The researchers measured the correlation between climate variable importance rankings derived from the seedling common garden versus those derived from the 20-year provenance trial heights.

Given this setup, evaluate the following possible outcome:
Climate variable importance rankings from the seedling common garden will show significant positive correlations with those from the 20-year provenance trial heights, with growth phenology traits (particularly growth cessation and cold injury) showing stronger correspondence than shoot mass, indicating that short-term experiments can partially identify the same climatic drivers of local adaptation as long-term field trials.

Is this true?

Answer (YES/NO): NO